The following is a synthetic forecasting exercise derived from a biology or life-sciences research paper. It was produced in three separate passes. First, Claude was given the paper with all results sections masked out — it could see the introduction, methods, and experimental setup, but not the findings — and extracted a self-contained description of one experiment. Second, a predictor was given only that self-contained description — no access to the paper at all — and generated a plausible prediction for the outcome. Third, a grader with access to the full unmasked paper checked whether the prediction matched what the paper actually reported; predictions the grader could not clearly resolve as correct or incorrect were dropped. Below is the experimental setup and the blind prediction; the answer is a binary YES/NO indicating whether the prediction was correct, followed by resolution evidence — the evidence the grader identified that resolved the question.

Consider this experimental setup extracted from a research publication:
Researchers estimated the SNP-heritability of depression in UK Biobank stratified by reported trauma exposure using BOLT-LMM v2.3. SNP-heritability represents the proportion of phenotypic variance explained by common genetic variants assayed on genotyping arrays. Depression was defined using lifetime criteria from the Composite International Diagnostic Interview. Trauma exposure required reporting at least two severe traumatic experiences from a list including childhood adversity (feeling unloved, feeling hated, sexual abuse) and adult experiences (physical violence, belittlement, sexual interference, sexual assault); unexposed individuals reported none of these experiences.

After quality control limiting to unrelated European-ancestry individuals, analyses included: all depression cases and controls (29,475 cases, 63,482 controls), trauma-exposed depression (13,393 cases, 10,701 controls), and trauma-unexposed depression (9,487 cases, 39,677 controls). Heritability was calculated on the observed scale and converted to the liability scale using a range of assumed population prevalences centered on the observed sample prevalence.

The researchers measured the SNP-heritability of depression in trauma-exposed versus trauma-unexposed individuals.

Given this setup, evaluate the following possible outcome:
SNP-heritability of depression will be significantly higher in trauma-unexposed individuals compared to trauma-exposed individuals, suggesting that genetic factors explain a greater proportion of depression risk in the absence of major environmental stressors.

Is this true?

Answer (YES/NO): NO